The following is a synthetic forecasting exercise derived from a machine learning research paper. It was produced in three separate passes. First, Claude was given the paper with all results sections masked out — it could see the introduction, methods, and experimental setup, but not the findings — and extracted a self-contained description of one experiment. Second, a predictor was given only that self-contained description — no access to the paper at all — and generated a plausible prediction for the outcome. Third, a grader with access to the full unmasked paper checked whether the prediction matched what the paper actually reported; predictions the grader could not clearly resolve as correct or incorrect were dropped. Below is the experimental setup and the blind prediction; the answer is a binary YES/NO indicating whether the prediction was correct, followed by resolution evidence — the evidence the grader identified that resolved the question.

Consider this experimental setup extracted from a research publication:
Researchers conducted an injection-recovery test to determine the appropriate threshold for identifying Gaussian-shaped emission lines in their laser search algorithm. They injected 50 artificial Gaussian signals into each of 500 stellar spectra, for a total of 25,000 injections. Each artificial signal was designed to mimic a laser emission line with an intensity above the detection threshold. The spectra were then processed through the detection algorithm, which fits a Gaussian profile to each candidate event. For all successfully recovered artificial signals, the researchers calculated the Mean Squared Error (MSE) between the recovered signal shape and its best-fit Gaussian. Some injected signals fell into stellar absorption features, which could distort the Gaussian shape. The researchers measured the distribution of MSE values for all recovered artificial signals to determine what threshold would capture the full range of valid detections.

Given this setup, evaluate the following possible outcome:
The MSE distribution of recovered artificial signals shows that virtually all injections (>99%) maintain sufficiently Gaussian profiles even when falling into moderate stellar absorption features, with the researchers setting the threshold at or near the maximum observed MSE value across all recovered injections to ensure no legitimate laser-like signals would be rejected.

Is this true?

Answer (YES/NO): NO